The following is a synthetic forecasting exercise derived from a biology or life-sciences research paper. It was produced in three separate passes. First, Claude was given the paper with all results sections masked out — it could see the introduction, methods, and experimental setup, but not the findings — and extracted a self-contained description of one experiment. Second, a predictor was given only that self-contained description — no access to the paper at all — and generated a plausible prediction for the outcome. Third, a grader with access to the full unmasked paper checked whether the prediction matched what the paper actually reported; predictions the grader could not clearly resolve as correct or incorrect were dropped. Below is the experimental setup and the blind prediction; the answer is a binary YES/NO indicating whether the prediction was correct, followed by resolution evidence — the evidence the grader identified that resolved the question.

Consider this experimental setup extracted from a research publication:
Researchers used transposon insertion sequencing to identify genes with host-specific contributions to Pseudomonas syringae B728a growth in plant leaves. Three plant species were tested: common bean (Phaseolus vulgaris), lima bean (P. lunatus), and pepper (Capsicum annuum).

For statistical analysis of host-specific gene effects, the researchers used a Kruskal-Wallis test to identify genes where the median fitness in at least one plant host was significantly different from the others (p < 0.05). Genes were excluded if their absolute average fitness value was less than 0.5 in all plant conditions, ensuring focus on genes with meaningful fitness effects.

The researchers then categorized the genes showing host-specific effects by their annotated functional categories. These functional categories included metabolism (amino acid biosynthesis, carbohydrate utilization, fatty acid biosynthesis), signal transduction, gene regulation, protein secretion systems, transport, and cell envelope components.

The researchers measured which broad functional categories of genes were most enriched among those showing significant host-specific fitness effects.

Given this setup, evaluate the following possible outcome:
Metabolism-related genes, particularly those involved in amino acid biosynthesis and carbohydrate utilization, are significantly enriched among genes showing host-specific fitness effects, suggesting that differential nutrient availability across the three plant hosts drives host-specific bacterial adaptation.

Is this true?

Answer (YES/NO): NO